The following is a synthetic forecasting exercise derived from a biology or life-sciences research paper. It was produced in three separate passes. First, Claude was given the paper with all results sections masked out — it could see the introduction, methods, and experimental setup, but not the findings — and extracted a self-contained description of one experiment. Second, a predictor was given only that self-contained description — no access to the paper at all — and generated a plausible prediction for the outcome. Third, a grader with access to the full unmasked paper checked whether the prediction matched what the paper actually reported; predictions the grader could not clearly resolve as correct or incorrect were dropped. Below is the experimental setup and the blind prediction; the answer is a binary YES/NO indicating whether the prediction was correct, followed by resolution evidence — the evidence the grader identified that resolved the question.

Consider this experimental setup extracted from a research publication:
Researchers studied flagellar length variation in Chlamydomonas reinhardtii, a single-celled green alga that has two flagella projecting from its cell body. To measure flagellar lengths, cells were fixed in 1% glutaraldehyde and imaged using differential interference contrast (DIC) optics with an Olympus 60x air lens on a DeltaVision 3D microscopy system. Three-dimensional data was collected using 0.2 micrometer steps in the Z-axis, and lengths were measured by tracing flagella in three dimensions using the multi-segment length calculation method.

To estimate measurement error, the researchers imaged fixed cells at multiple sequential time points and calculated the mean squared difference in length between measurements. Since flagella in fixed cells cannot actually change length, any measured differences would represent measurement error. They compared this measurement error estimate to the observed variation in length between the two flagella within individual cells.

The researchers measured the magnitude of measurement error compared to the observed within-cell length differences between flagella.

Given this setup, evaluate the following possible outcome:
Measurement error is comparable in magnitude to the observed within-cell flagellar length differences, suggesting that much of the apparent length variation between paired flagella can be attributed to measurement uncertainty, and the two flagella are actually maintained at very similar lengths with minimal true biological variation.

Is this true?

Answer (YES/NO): NO